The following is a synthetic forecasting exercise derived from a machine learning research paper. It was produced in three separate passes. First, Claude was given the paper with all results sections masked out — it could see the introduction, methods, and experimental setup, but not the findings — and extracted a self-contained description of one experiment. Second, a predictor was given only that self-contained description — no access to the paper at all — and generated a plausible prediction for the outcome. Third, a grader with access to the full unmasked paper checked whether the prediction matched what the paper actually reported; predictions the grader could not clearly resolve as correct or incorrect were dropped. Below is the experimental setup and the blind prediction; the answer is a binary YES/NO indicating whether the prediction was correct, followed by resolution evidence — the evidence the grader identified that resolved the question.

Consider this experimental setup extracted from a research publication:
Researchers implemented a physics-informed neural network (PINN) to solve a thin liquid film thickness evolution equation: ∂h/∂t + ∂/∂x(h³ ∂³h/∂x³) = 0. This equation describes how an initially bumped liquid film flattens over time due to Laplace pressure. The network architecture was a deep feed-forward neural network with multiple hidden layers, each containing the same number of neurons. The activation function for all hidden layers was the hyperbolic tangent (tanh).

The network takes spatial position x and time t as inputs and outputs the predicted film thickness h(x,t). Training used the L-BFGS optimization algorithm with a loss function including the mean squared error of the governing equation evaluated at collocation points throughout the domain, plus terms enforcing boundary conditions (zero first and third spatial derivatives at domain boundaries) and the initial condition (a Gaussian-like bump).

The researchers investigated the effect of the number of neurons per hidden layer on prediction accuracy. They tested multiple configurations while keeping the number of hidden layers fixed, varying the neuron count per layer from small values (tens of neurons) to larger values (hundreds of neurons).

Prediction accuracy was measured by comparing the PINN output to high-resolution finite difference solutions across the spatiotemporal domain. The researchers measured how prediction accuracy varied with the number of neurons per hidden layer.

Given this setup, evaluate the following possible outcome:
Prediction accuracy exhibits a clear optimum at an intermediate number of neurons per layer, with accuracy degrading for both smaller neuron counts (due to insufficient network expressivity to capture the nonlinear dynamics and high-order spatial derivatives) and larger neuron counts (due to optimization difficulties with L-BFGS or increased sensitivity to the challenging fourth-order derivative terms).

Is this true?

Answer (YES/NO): NO